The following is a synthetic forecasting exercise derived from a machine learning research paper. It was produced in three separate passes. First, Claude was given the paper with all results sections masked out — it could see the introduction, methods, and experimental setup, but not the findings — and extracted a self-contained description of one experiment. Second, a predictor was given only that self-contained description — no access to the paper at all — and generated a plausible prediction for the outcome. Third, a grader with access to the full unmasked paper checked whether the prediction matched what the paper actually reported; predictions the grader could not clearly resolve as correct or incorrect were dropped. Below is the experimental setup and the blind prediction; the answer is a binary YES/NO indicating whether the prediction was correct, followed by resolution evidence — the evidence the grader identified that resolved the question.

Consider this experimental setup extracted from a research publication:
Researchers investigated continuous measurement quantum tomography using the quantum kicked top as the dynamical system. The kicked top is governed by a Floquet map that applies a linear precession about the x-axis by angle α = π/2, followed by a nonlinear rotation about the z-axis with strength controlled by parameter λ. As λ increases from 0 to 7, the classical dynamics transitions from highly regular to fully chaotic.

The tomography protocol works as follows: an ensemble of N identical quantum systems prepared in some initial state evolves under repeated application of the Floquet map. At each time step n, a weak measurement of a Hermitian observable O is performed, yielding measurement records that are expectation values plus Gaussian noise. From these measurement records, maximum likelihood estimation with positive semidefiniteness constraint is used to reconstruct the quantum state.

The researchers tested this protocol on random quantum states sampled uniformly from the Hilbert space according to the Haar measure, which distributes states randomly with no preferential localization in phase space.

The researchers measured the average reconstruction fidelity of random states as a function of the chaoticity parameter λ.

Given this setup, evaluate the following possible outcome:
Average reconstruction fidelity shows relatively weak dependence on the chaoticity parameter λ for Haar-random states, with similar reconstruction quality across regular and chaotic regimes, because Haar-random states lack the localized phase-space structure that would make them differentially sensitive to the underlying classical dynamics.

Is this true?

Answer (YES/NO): NO